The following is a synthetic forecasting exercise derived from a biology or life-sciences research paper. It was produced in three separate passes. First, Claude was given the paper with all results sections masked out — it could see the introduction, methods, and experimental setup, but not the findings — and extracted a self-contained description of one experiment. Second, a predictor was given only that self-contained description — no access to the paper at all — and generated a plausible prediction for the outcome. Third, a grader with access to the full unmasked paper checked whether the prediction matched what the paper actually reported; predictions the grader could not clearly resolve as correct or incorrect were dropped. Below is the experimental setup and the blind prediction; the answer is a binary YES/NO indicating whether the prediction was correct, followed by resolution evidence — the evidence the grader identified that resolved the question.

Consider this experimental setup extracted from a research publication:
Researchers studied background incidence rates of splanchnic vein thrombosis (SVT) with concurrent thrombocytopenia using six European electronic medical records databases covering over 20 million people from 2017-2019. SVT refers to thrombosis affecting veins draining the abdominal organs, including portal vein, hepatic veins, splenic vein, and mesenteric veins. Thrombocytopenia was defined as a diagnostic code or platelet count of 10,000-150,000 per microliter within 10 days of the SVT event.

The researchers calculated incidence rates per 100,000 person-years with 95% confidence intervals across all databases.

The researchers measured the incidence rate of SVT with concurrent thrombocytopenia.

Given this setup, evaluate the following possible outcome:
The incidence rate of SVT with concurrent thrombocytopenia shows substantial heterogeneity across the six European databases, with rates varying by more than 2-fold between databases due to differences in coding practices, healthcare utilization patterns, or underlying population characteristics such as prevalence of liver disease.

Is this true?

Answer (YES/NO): YES